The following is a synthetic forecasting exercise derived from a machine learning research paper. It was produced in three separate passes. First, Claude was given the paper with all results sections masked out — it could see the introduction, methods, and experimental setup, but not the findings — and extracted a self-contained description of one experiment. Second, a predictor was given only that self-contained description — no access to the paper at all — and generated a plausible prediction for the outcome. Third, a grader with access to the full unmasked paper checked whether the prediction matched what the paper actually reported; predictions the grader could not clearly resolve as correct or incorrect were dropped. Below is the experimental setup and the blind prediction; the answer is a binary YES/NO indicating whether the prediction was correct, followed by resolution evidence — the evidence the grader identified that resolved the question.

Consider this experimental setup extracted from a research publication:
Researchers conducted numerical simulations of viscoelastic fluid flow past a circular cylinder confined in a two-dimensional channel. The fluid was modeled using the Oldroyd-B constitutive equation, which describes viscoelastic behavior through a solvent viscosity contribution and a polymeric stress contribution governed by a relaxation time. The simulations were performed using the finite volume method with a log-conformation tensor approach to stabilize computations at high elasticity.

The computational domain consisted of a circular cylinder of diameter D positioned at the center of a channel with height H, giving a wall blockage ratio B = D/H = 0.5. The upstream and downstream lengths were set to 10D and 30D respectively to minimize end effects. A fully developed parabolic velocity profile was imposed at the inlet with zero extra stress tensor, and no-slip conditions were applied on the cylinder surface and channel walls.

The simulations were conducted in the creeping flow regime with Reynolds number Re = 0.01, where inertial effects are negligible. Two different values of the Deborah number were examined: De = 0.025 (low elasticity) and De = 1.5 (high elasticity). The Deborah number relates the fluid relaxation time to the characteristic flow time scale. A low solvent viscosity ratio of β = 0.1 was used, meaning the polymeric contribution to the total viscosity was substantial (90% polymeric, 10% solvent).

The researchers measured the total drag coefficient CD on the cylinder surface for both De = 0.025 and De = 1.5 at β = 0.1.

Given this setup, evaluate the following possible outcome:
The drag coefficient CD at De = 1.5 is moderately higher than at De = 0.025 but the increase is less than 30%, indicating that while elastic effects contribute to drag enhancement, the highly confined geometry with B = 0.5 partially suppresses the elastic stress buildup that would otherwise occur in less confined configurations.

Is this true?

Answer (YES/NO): NO